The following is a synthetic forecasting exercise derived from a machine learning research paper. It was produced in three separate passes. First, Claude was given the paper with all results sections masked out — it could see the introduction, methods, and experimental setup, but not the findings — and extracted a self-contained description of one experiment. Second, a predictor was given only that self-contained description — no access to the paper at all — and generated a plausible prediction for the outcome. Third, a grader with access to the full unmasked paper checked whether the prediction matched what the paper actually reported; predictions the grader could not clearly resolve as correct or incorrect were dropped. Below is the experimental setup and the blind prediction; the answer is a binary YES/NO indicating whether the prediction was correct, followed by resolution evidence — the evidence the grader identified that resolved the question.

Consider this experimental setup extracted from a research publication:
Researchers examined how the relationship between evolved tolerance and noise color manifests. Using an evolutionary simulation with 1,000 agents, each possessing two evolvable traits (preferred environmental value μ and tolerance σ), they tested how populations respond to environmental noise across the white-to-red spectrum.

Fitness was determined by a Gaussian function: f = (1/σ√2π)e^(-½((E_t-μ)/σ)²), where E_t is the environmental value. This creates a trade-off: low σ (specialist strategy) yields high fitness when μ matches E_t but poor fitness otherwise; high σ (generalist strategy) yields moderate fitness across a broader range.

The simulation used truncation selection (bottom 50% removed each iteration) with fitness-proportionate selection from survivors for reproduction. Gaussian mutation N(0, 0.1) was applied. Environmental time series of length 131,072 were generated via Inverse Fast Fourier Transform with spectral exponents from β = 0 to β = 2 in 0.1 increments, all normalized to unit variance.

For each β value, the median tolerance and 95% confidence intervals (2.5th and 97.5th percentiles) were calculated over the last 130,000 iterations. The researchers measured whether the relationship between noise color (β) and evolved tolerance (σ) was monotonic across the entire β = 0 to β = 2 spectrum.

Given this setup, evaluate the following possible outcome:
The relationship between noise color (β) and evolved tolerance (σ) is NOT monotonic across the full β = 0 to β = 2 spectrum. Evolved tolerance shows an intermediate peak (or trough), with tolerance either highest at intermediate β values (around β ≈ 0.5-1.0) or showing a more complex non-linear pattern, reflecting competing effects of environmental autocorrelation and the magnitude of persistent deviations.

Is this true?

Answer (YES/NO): NO